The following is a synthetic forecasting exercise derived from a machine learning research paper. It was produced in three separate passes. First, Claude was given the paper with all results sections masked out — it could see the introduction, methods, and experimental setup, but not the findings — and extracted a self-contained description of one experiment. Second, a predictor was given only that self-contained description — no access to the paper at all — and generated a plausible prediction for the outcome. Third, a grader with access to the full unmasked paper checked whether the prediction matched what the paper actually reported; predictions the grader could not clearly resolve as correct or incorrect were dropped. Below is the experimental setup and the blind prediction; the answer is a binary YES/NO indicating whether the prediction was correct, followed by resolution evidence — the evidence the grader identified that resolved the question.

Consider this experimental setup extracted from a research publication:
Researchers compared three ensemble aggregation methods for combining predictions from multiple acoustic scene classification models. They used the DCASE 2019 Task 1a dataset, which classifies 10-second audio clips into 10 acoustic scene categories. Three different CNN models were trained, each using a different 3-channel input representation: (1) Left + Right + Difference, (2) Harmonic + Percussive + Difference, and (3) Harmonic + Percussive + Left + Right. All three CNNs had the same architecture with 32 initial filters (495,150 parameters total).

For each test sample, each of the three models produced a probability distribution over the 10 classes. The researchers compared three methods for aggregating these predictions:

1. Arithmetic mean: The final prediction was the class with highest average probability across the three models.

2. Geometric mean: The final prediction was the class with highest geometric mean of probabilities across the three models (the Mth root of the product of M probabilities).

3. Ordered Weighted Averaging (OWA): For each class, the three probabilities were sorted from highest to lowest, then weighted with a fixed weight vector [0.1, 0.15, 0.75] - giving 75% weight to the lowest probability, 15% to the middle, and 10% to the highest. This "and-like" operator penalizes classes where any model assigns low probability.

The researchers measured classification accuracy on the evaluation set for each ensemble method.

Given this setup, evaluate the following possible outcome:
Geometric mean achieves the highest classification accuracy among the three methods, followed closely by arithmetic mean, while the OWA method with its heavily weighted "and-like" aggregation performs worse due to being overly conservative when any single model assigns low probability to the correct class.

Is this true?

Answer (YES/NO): NO